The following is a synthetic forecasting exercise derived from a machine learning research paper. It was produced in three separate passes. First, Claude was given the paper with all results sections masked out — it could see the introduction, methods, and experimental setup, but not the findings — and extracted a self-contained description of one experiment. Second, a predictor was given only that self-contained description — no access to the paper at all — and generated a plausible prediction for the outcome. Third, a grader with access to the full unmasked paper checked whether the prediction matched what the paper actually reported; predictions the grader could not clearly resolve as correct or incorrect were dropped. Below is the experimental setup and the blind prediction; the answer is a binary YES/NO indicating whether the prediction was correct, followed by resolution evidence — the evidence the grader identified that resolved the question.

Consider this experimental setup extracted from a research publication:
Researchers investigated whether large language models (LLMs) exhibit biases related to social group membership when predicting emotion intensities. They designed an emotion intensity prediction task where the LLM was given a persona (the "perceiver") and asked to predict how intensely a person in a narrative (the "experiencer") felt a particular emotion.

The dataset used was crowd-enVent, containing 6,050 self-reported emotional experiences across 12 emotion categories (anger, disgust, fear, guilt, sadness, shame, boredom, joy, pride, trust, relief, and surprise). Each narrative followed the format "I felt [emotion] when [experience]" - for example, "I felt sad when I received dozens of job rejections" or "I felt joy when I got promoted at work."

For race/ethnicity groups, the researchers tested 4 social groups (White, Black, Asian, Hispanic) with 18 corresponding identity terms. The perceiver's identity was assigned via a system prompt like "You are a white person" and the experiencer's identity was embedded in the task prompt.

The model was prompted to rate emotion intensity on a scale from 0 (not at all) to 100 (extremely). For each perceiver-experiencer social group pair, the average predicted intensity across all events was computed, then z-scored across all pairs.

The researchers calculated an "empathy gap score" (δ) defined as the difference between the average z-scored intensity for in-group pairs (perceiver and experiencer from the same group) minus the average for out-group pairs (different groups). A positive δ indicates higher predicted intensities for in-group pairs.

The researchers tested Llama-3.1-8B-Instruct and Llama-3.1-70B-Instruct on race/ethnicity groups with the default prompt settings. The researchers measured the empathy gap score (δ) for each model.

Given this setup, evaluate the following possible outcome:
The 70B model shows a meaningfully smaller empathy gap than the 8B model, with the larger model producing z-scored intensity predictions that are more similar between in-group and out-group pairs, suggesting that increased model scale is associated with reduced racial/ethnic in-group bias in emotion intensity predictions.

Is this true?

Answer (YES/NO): YES